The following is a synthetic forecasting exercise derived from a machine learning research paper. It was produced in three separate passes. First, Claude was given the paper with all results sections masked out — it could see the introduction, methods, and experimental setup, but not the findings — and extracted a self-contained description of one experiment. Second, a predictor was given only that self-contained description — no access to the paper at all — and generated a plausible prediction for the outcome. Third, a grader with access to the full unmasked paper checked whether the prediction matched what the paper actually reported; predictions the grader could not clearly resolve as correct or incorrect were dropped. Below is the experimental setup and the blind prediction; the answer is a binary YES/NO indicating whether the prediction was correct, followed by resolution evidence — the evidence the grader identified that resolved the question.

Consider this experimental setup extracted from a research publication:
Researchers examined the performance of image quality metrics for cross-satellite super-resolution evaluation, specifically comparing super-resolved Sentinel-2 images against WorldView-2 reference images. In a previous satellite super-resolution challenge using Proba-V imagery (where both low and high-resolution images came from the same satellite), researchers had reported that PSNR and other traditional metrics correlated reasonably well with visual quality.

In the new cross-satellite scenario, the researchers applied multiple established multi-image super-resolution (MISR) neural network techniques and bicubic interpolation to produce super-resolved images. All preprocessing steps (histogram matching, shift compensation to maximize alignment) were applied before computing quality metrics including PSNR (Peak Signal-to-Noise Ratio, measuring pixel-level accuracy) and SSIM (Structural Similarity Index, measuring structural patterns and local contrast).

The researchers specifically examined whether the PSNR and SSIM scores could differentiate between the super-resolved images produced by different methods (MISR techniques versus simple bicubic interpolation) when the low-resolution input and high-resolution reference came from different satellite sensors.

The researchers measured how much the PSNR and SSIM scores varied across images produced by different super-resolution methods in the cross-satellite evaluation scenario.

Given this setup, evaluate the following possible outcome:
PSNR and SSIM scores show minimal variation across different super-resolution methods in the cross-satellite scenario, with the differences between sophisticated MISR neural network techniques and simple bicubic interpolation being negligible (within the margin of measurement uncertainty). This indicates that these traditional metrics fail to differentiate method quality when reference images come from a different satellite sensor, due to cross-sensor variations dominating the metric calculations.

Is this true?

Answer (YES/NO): YES